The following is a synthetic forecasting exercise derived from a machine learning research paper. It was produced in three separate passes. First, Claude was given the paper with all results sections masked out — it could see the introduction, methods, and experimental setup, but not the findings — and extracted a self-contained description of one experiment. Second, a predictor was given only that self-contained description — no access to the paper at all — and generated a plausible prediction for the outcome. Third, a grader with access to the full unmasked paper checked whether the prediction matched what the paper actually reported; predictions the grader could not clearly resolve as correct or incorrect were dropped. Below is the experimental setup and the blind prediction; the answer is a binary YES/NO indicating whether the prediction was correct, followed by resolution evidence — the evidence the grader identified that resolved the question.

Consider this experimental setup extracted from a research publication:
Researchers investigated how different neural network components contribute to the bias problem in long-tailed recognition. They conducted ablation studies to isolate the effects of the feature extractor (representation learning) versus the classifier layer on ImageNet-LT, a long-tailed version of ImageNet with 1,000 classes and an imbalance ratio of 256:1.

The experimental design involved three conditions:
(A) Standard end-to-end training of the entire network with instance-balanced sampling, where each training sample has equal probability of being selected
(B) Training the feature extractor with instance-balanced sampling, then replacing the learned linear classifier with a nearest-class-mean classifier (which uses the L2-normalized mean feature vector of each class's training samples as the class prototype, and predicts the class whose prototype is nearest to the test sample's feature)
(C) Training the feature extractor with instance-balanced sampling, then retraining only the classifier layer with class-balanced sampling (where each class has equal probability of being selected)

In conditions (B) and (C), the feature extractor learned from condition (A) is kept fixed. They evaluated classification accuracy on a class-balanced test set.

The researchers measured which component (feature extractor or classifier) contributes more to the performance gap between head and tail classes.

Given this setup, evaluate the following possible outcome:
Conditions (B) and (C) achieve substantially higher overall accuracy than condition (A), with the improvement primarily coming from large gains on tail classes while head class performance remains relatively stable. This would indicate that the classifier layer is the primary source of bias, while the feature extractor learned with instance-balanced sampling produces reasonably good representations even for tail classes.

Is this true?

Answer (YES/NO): YES